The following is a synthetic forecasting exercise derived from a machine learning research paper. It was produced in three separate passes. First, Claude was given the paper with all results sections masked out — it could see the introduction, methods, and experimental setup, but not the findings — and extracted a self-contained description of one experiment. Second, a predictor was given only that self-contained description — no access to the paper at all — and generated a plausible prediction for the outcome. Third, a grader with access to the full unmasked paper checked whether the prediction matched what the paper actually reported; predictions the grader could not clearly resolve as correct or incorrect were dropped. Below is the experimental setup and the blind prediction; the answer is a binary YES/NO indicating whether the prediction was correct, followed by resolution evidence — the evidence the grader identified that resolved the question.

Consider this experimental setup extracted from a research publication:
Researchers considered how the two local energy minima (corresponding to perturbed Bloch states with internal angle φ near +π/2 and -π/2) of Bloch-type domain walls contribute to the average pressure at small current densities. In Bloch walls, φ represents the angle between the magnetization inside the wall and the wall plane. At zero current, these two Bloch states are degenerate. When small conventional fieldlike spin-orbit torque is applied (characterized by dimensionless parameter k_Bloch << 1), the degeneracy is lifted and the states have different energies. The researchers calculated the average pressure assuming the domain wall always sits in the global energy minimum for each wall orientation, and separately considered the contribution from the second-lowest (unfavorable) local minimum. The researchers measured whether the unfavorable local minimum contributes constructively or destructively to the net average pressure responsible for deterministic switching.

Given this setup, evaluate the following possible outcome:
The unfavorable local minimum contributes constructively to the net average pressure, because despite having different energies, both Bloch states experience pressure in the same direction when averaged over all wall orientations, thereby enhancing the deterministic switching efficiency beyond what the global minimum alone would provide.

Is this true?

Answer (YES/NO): NO